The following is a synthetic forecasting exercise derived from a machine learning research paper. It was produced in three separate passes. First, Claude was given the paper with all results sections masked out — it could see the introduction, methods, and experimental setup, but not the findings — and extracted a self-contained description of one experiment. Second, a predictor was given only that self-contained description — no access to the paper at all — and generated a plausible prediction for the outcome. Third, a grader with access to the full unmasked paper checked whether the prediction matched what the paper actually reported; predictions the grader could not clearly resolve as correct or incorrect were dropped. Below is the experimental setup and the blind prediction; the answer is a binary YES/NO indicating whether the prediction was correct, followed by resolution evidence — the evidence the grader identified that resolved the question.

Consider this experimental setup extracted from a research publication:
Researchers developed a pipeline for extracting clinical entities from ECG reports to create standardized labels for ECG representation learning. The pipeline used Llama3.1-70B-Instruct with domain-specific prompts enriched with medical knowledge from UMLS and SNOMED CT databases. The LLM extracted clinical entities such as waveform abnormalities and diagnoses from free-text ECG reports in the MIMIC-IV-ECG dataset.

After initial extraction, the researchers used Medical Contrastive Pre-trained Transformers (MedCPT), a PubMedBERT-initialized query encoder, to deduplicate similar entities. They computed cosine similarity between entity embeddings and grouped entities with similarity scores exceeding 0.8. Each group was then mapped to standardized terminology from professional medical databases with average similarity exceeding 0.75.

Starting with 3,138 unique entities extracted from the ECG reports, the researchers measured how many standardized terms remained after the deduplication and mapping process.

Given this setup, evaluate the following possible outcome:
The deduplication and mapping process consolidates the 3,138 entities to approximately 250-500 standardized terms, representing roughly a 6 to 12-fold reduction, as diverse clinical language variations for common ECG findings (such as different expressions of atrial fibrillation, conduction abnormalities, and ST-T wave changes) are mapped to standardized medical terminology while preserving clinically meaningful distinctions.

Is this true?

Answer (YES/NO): YES